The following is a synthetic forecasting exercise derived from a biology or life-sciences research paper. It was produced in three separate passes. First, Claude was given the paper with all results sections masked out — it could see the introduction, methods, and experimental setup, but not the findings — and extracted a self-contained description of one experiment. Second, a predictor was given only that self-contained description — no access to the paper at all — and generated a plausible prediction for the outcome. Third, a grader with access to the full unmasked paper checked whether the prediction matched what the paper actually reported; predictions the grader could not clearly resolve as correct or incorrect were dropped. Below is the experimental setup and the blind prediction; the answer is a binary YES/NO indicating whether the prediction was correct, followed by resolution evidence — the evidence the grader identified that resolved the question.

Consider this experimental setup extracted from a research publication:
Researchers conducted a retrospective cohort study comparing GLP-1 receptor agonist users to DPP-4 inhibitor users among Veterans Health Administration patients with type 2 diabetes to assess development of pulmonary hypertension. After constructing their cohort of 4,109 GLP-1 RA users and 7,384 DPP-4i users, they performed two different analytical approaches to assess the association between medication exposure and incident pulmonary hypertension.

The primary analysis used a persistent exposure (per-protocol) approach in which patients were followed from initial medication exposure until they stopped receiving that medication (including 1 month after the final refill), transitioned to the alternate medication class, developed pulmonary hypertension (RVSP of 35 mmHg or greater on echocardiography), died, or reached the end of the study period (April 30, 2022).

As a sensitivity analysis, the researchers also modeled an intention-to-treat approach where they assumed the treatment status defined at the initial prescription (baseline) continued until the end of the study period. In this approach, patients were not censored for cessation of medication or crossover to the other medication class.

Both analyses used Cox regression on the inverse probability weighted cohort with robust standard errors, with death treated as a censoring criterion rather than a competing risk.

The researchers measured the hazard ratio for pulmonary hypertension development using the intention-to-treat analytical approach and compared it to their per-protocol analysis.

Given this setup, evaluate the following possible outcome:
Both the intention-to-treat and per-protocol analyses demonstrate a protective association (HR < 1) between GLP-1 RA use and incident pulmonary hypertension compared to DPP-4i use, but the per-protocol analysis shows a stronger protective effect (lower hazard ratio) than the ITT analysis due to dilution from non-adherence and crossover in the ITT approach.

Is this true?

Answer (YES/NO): YES